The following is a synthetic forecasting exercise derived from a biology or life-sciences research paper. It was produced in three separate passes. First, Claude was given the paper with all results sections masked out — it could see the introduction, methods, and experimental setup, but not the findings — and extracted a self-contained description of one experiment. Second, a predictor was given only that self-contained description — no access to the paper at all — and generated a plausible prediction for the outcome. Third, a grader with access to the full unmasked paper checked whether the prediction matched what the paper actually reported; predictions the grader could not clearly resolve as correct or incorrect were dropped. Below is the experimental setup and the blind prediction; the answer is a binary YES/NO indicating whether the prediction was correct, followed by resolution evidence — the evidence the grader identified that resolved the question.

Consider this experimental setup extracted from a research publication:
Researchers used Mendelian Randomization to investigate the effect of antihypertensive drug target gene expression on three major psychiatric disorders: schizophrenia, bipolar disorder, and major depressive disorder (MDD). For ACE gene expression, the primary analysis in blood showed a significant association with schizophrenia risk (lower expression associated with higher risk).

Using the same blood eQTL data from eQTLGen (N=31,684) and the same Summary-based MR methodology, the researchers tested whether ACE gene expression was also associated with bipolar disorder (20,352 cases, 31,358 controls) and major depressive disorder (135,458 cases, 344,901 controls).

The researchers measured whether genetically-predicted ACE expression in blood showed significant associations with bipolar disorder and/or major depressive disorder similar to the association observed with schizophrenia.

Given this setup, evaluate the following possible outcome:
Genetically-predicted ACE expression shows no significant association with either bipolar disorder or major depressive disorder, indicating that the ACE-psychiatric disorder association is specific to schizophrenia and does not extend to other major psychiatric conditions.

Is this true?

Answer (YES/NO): YES